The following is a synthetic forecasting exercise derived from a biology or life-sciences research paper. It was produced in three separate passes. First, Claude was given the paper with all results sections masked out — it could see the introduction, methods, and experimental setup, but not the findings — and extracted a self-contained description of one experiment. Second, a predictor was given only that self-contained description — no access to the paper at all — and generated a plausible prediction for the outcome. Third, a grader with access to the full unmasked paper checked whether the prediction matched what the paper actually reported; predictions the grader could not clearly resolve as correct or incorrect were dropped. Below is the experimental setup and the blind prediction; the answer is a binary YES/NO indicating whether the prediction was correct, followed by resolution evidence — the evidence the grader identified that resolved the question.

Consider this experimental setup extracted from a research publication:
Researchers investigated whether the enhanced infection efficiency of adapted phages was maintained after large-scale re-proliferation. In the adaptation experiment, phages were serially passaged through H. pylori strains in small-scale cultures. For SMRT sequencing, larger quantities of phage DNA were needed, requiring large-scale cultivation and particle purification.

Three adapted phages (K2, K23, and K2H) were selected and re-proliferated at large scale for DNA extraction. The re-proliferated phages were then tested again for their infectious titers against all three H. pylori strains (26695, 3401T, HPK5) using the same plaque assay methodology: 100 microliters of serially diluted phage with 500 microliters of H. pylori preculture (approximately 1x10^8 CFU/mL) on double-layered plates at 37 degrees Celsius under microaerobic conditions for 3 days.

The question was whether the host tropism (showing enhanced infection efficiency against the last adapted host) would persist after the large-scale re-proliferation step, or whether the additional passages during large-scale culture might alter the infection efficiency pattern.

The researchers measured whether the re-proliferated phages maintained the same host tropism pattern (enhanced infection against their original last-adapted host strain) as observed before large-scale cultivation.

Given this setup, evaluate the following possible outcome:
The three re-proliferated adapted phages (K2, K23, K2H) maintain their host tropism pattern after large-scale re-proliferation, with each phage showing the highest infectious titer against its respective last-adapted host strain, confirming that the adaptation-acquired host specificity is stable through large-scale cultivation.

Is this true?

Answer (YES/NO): YES